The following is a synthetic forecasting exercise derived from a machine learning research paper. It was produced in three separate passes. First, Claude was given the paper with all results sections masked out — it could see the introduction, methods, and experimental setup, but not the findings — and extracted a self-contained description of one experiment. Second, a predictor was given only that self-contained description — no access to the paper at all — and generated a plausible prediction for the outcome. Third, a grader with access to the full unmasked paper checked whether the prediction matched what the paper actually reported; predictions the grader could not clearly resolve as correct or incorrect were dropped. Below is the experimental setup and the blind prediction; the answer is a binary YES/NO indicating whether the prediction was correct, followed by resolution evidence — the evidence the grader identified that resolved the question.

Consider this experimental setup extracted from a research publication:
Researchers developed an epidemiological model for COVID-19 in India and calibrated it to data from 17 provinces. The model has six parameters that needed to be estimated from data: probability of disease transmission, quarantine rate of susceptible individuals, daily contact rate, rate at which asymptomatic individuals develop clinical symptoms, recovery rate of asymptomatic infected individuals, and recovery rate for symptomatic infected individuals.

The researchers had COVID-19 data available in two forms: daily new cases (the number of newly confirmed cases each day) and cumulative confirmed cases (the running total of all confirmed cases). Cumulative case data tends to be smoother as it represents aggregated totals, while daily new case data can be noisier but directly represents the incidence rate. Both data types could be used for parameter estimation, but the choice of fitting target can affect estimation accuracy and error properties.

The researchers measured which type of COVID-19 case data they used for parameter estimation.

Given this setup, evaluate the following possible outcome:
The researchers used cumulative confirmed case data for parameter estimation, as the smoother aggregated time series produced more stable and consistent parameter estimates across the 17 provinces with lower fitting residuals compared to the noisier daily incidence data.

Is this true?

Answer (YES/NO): NO